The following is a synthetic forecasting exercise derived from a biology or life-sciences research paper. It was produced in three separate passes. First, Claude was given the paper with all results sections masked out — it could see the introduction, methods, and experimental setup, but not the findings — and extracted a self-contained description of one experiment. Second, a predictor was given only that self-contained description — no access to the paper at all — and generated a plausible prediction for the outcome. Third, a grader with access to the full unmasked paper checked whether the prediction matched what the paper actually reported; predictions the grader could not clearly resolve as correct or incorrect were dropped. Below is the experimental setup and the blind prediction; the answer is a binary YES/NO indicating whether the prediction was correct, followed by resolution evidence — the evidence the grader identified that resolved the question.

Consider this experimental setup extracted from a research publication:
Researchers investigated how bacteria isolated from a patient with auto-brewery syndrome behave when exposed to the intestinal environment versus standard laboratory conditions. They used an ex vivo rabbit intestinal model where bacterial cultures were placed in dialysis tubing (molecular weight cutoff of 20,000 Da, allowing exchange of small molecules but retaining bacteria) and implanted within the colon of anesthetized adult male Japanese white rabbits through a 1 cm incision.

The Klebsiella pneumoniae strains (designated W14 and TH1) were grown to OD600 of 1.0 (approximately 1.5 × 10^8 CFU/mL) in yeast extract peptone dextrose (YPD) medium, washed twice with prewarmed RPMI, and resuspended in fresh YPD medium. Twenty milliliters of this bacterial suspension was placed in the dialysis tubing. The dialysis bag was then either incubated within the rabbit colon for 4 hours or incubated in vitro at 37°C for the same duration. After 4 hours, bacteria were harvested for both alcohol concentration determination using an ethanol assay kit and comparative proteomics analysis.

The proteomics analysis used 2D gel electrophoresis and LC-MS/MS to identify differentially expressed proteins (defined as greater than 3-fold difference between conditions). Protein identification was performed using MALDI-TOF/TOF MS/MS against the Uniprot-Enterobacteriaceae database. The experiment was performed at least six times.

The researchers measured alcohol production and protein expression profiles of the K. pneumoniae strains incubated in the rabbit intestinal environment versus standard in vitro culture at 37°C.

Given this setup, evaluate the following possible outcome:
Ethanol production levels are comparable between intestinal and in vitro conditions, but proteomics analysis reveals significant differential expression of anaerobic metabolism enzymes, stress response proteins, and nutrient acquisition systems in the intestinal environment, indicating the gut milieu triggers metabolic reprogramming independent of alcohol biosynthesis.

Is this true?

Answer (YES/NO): NO